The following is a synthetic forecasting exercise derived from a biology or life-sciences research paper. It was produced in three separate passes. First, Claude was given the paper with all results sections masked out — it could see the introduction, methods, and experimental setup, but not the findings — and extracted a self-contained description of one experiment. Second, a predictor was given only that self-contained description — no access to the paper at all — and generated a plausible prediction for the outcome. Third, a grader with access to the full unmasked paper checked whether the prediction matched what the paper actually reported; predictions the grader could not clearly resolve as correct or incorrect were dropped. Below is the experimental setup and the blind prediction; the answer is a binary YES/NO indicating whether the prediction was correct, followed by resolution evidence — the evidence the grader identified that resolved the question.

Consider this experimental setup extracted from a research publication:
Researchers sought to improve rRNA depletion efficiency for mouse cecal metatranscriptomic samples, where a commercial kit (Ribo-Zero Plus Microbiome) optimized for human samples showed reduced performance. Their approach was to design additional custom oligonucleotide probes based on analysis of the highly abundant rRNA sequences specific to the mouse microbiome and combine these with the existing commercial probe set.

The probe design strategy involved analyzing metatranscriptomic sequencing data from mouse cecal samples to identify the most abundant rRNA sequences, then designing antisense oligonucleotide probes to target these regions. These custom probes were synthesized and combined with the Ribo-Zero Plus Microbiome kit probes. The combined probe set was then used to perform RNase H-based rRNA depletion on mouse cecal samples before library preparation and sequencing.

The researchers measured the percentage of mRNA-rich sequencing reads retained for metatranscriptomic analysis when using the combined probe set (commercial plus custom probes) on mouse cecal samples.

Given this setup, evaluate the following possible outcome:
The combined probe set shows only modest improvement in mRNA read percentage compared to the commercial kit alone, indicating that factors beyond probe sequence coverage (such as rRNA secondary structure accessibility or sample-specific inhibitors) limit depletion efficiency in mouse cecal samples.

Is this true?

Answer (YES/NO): NO